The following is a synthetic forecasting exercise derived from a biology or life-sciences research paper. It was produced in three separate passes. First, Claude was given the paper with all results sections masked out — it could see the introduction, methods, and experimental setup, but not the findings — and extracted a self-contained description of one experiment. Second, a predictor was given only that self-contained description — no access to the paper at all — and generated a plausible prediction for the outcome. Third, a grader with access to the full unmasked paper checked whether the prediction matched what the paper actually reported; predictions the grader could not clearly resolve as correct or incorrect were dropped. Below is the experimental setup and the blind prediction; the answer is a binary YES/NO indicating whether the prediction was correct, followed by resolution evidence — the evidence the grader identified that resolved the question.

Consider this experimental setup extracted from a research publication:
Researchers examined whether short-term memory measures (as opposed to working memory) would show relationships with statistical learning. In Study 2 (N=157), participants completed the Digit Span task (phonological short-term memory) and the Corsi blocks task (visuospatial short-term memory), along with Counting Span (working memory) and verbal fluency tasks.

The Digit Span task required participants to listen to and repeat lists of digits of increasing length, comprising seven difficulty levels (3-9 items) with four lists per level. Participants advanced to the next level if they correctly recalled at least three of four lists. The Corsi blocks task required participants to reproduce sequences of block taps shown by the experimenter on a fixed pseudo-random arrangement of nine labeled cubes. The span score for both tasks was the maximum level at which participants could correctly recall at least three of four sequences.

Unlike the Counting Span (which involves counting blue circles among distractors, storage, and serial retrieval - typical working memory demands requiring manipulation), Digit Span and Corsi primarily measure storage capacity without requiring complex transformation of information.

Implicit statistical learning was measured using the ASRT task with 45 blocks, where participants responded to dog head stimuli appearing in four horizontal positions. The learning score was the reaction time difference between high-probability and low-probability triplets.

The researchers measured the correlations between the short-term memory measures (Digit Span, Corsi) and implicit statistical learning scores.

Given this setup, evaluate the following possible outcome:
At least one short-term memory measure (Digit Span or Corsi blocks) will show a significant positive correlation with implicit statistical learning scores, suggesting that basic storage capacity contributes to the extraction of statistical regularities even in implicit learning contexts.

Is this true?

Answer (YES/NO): NO